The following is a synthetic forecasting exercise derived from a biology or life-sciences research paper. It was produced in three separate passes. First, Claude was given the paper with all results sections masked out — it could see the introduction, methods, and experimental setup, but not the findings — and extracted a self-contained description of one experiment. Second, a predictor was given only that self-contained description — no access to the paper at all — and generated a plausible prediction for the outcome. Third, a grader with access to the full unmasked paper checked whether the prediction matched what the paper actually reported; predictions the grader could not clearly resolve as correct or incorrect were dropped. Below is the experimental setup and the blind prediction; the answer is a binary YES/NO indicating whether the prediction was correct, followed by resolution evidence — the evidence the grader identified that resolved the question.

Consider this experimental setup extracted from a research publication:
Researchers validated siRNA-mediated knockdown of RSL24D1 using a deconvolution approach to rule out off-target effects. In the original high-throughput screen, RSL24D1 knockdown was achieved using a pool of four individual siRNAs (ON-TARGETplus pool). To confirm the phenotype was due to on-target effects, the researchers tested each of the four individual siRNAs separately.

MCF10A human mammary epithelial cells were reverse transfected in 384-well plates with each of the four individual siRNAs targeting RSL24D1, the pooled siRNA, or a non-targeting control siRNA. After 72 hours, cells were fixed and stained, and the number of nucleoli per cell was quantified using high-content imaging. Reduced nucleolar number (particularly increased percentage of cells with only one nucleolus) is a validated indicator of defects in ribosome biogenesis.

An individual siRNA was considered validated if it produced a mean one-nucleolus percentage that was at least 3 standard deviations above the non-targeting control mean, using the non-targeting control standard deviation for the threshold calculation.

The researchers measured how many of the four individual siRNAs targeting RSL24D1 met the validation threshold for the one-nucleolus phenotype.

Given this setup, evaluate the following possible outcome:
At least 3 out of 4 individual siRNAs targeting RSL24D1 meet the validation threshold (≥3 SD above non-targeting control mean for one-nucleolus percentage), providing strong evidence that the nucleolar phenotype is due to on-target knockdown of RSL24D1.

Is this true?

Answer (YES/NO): NO